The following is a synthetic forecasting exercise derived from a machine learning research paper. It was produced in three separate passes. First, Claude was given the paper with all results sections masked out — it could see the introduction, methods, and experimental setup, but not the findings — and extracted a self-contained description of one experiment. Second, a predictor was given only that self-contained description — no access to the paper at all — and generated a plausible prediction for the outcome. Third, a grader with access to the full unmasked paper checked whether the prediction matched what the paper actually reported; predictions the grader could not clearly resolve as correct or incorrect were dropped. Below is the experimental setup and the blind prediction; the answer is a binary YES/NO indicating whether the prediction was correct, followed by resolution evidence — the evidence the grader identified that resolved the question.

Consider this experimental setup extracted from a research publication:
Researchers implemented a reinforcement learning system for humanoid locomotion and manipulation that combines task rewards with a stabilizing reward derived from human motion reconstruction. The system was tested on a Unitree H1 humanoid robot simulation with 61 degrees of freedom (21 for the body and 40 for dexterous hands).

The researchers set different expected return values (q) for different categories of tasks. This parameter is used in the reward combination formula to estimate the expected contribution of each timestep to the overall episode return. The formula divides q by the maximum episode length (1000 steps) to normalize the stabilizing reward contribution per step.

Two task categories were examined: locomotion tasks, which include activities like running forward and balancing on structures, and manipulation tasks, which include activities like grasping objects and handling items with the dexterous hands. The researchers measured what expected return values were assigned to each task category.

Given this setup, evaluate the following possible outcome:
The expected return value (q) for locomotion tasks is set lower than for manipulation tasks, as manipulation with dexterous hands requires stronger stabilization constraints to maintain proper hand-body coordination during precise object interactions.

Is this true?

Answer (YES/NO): NO